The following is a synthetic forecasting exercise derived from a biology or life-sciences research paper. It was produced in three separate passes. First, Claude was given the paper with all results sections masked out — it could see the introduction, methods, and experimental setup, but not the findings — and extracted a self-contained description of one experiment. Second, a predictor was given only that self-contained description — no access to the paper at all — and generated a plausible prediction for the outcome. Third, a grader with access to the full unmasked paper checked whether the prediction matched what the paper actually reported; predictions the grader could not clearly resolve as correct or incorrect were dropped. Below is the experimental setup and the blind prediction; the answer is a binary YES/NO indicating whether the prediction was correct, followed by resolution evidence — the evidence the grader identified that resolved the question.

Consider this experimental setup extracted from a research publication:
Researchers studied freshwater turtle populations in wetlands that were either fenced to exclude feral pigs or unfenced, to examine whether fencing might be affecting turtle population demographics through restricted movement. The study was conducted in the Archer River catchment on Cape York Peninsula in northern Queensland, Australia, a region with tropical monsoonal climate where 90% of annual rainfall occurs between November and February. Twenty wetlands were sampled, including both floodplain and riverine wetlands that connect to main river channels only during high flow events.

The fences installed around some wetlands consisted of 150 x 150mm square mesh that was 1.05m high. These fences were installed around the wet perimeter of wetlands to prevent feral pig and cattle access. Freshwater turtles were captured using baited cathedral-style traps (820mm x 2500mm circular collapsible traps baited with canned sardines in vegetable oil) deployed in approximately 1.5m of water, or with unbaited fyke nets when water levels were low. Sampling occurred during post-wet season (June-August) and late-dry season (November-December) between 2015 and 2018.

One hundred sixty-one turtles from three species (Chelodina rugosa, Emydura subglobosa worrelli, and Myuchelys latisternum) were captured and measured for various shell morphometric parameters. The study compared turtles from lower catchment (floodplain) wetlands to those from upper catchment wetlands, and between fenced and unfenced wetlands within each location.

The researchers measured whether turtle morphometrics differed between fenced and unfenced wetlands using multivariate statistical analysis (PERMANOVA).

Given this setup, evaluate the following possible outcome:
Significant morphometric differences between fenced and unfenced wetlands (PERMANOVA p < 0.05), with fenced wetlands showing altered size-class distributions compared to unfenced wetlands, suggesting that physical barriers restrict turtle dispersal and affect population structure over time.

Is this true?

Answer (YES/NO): NO